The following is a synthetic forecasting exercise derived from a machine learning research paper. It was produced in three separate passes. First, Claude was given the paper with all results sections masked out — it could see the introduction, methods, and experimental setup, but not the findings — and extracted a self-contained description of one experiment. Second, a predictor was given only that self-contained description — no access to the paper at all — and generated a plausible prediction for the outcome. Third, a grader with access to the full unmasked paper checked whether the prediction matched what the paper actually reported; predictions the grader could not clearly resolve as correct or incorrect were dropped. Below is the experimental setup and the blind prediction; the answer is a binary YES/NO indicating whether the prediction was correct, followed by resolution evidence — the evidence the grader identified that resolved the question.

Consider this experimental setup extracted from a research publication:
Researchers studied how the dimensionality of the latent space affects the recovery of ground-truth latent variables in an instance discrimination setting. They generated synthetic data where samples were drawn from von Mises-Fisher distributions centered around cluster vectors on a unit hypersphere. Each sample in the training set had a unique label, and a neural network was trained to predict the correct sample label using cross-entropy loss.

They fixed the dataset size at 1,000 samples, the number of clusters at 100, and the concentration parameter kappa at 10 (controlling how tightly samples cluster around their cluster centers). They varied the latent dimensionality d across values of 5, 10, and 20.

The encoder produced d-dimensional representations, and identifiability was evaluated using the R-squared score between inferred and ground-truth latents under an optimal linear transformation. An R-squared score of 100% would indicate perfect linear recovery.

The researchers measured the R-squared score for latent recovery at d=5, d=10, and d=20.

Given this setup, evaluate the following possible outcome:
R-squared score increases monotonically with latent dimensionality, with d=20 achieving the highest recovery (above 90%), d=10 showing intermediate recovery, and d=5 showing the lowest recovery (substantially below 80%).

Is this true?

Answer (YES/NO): NO